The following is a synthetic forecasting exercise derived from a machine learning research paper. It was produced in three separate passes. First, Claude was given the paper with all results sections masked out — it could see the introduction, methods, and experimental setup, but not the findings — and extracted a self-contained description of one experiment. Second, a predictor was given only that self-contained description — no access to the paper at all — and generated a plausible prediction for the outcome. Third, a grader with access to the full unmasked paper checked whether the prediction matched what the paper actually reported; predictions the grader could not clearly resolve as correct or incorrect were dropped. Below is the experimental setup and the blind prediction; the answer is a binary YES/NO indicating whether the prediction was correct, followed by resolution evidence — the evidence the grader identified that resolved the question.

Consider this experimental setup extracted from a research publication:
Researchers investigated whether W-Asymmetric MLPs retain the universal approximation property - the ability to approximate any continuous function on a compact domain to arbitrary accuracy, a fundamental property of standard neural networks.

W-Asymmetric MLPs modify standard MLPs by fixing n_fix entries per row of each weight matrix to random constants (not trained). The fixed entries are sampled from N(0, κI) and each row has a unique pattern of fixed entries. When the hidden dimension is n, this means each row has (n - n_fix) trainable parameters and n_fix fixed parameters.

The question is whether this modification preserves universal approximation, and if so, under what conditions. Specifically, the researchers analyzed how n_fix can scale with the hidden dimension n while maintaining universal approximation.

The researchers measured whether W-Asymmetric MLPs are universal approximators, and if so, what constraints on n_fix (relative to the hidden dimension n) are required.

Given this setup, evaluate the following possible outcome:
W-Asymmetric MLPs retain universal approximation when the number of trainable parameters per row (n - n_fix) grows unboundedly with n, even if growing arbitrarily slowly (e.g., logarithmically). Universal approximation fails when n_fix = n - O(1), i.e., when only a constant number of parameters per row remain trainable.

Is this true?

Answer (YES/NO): NO